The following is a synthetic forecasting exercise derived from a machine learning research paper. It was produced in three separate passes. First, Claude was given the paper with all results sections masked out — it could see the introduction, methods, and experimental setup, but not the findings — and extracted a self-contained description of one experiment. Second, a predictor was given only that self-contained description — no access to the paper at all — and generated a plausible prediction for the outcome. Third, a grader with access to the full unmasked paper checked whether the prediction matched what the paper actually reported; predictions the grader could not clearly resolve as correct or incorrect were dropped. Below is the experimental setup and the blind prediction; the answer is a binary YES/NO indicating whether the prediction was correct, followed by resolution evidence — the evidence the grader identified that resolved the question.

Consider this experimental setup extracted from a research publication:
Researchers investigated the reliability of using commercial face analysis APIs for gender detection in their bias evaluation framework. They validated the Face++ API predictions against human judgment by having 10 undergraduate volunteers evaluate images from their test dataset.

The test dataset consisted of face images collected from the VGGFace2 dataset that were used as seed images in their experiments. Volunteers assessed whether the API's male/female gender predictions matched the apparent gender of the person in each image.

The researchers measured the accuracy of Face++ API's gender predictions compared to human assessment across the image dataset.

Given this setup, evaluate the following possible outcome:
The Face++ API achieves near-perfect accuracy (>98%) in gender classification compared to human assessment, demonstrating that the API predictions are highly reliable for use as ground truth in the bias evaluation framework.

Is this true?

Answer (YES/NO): YES